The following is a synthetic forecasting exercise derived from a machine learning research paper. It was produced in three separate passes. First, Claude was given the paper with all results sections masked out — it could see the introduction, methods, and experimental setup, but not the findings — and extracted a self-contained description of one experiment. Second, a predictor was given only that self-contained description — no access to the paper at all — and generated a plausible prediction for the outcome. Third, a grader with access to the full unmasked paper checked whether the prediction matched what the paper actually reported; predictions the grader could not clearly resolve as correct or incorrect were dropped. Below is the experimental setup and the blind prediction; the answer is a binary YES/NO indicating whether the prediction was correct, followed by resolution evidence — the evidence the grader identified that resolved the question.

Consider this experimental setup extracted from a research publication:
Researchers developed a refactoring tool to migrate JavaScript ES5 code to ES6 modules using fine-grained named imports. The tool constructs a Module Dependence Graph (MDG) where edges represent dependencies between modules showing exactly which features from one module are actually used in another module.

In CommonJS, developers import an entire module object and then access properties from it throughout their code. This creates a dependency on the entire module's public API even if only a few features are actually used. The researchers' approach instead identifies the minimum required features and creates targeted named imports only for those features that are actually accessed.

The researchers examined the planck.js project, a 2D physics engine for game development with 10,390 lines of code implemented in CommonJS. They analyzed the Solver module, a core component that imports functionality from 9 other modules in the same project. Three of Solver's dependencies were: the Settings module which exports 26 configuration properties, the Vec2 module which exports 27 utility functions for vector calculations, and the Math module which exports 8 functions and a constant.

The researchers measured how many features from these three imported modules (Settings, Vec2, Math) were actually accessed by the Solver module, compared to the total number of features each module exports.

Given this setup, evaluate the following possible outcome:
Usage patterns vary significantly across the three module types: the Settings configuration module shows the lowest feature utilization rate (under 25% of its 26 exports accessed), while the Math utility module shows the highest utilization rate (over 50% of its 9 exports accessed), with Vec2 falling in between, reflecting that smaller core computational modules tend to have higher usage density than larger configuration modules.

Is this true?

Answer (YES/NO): NO